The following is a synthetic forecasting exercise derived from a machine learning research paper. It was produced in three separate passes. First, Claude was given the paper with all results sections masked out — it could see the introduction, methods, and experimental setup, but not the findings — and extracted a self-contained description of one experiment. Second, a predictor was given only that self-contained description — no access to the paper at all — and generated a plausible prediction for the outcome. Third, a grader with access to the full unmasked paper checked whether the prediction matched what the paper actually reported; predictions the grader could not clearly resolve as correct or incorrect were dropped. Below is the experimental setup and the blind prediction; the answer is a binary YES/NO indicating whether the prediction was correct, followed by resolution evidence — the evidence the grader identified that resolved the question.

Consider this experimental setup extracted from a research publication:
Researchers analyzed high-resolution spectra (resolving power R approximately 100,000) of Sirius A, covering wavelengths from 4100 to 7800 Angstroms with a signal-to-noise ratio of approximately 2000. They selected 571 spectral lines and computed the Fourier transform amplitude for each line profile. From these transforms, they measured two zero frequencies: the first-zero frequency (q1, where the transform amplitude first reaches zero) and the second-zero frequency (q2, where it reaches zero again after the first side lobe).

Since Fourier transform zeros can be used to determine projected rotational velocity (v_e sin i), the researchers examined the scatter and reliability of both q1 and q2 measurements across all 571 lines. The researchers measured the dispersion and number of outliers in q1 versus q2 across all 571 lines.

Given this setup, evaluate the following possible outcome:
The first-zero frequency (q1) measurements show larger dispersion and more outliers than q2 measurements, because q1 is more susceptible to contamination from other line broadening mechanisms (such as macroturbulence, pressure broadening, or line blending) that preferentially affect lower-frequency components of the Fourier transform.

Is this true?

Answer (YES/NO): NO